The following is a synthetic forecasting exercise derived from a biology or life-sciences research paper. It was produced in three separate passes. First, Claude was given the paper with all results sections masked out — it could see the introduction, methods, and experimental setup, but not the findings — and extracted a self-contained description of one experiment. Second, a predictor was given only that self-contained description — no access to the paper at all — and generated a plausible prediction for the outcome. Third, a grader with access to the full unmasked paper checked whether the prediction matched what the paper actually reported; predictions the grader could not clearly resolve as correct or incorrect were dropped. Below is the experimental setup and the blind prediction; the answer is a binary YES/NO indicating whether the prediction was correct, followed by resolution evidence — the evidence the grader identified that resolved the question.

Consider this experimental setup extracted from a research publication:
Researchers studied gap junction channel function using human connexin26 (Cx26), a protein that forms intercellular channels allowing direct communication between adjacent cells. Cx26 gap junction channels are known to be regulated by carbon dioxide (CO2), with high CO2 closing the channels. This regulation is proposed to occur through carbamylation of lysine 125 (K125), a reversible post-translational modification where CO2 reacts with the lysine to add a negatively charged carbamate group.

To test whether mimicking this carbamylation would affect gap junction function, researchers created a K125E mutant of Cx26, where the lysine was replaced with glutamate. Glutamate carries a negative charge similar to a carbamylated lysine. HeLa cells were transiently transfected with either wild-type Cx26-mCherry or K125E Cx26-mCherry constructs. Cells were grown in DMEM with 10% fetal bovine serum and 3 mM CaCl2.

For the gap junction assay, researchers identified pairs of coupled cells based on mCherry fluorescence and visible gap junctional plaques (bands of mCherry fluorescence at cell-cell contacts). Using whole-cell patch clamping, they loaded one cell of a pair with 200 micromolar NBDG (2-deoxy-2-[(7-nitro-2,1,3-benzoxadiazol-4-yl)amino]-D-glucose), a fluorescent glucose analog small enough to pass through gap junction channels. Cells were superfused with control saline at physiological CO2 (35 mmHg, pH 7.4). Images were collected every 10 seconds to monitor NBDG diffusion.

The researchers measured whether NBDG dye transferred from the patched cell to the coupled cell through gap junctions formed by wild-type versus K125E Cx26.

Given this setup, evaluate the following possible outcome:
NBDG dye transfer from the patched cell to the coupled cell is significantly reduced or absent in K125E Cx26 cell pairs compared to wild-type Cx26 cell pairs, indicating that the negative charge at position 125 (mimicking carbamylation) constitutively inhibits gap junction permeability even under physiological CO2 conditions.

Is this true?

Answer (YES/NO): YES